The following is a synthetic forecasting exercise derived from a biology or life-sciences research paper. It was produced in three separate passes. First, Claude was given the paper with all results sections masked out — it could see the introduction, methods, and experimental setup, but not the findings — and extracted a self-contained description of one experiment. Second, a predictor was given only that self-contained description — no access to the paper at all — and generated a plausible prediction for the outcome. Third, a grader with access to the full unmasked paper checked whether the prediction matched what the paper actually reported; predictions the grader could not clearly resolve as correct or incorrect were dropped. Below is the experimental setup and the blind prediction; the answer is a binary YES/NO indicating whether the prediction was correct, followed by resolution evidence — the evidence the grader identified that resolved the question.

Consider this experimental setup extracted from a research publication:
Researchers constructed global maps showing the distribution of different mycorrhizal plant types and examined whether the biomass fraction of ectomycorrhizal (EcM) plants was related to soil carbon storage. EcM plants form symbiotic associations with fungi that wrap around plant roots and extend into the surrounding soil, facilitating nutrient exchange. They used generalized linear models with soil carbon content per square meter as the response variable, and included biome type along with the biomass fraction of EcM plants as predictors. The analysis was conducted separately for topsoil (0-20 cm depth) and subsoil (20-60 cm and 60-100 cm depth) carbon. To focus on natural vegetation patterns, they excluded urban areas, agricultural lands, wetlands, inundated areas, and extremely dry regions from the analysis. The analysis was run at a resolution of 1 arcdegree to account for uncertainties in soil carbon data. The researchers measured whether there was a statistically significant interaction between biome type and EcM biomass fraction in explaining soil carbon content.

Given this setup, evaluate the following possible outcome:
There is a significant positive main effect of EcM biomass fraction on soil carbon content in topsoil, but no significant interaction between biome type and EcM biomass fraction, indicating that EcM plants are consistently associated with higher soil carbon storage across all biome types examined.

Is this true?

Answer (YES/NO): NO